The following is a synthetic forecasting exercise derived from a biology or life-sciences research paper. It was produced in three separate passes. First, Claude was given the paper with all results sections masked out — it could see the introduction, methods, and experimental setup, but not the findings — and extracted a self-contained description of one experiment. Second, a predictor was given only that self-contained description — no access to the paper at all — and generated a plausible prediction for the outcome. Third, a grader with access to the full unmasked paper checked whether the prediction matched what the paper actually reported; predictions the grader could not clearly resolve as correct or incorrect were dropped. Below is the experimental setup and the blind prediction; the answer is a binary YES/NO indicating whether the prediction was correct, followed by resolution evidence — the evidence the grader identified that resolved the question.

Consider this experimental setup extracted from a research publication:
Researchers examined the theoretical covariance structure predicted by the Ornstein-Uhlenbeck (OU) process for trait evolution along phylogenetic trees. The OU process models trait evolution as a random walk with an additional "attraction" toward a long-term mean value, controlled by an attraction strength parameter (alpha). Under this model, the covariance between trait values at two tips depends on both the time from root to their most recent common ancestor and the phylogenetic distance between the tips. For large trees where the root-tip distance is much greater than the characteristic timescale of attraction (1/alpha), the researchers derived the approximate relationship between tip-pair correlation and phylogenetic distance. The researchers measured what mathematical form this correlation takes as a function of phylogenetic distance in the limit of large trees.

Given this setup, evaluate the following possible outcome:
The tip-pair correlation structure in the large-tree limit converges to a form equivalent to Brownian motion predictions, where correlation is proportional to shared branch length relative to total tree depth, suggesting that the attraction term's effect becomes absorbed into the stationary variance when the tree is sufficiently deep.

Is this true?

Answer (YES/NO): NO